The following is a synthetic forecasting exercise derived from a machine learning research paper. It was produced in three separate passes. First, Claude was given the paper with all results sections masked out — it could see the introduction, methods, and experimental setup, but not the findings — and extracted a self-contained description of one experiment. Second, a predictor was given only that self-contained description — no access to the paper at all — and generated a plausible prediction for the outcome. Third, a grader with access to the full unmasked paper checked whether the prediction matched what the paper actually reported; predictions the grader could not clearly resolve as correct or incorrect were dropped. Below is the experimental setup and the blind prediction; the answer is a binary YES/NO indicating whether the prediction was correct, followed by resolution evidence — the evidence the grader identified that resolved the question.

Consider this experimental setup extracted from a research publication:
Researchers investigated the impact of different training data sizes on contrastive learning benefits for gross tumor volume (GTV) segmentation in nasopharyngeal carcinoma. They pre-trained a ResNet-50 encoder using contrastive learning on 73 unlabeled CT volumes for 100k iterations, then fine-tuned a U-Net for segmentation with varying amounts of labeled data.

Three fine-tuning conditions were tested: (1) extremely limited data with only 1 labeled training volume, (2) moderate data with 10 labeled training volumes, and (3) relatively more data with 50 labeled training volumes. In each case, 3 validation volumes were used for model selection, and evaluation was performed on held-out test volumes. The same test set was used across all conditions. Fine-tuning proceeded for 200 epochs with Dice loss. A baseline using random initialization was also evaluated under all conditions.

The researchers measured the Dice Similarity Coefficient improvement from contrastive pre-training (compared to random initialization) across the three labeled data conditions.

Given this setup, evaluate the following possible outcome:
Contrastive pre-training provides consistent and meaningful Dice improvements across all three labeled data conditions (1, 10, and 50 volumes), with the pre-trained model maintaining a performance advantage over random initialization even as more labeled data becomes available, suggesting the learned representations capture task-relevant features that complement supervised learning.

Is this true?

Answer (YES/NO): NO